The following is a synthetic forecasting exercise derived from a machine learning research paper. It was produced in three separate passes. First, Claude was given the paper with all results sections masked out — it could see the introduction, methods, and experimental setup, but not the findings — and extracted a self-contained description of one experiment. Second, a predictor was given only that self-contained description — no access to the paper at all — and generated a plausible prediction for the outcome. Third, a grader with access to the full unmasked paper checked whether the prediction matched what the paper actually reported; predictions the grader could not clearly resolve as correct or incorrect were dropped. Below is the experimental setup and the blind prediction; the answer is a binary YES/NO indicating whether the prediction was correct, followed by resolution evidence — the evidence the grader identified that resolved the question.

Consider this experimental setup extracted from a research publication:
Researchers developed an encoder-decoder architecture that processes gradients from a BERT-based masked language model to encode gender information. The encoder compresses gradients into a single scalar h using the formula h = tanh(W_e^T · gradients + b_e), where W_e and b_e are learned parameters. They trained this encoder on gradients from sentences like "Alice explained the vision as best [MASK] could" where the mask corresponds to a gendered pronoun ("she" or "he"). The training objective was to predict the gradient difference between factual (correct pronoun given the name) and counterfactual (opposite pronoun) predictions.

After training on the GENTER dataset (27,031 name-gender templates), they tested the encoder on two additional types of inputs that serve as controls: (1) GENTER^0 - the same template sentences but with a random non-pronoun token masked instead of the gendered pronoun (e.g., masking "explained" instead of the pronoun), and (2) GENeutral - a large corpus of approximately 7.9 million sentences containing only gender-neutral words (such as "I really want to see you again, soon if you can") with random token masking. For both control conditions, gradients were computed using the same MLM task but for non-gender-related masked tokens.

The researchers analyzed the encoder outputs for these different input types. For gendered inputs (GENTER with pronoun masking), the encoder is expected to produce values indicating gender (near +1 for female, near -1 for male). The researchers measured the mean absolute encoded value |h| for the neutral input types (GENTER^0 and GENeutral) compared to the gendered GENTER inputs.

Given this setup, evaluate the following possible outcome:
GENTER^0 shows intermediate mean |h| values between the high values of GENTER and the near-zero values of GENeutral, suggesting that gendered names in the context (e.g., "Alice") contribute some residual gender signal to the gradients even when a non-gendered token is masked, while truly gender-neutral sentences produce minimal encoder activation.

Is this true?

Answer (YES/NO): NO